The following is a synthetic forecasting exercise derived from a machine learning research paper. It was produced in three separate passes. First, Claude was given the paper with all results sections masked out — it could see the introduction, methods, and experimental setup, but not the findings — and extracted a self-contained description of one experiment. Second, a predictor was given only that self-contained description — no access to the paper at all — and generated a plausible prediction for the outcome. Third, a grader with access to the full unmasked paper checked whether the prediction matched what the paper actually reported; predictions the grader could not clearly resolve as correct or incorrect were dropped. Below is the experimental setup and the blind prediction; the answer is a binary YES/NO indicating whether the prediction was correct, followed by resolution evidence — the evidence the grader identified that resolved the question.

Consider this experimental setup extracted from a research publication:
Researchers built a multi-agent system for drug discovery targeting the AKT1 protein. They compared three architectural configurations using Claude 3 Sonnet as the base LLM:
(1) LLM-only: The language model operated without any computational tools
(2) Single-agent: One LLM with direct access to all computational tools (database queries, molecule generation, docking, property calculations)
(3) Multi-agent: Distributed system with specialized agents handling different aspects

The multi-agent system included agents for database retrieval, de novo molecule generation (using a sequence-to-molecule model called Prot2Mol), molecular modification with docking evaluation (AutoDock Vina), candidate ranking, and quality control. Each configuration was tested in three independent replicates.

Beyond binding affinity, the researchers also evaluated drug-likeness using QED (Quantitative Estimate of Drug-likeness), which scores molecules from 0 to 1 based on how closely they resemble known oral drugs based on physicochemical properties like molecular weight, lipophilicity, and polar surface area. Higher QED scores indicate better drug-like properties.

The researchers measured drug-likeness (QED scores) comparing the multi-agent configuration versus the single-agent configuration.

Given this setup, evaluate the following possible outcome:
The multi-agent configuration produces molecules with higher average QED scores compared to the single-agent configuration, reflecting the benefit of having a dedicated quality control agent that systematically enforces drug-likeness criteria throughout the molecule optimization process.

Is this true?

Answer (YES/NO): NO